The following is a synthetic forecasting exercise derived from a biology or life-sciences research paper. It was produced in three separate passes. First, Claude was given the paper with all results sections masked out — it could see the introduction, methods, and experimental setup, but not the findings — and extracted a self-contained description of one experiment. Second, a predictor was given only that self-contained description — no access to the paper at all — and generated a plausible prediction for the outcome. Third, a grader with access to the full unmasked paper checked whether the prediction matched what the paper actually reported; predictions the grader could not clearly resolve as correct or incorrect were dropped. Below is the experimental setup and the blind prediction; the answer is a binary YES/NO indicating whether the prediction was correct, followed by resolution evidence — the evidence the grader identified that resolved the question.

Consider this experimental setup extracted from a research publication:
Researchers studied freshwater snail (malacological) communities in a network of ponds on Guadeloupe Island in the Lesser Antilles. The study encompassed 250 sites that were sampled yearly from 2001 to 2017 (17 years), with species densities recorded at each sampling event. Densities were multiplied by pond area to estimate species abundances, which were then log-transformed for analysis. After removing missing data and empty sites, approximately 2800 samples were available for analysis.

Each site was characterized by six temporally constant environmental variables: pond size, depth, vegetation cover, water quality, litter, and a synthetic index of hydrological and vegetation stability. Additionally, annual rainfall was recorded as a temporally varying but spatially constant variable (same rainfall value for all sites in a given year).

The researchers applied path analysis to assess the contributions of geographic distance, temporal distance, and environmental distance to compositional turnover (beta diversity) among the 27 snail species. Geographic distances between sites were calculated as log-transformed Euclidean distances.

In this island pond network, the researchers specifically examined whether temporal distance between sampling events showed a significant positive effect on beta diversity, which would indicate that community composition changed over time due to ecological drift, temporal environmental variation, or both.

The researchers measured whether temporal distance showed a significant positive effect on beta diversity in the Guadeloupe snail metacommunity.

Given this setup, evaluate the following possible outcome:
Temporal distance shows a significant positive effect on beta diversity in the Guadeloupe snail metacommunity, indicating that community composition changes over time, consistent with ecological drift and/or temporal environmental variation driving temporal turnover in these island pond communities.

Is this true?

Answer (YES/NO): YES